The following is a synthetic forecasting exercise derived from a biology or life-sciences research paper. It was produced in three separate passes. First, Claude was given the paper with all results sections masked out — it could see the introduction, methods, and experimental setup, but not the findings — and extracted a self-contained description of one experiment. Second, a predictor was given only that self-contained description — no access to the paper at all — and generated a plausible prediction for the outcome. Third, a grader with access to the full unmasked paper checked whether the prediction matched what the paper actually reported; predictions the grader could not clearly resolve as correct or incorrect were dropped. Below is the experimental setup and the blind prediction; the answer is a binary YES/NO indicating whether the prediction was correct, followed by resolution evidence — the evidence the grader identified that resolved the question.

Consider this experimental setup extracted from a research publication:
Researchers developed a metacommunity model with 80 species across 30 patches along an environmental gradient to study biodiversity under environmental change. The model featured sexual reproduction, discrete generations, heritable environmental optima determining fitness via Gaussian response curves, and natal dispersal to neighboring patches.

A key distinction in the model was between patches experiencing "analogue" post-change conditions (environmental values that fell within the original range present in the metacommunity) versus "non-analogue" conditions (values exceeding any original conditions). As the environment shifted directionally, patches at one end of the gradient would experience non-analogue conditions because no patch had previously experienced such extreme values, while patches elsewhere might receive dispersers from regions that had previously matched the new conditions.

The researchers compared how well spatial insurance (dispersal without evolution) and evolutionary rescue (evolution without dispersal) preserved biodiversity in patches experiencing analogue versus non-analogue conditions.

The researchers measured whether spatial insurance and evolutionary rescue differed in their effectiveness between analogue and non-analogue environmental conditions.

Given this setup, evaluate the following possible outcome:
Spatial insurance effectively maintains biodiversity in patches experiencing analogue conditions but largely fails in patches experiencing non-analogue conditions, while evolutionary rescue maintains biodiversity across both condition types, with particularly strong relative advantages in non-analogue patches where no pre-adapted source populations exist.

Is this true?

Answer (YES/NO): YES